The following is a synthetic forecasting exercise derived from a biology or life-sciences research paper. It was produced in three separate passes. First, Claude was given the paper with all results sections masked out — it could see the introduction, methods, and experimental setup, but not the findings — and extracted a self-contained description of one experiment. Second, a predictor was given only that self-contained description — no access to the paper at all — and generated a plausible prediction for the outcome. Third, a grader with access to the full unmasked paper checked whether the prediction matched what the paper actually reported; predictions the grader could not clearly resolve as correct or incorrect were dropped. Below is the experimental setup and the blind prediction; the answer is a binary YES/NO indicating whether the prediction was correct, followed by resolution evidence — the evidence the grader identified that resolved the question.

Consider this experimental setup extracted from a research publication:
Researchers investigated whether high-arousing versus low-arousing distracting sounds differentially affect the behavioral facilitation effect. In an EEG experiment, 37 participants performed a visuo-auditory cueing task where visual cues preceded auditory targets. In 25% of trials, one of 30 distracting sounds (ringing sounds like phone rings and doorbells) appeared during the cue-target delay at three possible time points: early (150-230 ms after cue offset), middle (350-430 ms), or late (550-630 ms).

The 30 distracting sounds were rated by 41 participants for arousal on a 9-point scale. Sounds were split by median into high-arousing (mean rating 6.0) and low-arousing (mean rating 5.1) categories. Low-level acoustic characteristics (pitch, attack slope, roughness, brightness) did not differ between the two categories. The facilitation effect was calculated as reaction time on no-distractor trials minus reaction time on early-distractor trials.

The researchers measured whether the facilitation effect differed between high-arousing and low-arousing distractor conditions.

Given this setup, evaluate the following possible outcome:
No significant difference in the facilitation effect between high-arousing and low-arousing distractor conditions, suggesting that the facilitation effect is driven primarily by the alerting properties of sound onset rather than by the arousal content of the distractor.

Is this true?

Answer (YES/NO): YES